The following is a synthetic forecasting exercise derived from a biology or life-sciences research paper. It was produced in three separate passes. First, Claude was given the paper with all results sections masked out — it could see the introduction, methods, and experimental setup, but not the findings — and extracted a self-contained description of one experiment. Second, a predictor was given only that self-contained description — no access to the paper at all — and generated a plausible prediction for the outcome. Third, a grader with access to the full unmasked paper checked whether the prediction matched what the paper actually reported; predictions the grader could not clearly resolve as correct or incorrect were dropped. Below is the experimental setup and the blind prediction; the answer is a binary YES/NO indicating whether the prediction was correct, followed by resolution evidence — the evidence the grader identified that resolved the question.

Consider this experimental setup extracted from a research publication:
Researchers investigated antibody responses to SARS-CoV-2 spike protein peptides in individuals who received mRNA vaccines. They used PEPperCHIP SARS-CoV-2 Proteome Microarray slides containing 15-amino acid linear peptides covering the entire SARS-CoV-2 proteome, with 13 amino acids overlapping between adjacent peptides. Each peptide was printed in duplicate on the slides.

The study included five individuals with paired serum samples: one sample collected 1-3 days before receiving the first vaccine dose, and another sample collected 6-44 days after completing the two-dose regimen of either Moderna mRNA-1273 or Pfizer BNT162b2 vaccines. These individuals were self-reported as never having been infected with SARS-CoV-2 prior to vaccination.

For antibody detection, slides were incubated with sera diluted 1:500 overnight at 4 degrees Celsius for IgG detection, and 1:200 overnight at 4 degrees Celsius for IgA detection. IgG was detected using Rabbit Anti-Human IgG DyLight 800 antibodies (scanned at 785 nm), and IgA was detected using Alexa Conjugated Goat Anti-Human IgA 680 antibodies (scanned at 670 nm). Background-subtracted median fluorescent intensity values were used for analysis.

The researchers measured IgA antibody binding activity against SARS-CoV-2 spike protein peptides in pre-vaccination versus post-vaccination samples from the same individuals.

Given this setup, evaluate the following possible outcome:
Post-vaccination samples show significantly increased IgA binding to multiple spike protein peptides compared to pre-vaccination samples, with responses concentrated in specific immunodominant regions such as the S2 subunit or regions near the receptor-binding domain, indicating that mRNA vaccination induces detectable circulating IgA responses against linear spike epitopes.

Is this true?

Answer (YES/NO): NO